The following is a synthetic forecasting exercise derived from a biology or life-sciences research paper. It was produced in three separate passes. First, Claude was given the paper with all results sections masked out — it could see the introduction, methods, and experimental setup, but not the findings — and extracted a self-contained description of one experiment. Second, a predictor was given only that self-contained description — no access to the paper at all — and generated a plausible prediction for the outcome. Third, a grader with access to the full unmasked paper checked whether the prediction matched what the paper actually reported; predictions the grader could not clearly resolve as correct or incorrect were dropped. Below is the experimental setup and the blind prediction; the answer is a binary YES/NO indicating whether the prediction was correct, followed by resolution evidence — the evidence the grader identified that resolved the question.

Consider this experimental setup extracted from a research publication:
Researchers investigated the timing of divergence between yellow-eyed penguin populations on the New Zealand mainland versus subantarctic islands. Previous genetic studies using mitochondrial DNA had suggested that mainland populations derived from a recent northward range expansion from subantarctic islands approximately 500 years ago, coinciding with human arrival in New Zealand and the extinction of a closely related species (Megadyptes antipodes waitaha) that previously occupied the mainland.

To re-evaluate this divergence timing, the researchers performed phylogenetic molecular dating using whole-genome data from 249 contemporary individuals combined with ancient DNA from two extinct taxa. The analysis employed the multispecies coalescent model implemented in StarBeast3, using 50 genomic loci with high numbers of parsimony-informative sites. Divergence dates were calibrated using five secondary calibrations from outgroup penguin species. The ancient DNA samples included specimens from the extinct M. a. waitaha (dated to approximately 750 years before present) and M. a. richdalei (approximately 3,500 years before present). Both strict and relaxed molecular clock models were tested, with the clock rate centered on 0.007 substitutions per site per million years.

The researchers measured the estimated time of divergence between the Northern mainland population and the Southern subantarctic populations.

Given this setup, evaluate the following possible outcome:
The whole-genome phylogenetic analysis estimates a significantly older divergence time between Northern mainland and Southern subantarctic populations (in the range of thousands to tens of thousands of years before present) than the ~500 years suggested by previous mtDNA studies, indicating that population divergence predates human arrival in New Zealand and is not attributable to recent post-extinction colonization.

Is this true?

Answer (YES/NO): YES